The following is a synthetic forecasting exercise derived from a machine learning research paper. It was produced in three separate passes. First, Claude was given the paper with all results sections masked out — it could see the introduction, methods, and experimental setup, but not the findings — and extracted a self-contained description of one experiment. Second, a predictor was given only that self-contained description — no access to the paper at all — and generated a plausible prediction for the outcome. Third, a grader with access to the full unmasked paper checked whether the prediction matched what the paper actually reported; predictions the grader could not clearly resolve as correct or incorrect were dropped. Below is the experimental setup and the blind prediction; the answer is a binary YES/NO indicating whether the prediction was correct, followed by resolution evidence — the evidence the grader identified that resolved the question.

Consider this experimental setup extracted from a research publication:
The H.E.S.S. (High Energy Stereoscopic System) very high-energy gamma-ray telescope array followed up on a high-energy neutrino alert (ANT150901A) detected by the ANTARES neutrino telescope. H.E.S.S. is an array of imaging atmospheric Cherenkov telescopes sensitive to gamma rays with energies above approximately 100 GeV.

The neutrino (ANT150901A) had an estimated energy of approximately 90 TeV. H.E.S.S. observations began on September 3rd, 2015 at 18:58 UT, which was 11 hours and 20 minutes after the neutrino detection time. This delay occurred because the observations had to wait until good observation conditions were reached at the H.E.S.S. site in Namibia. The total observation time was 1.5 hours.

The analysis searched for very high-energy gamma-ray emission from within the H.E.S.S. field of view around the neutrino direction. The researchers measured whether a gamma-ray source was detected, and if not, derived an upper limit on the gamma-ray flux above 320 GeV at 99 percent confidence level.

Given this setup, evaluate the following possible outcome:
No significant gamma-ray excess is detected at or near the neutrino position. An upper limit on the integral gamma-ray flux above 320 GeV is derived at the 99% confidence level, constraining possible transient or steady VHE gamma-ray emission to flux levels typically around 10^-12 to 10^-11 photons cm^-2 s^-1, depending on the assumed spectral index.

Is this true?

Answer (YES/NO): YES